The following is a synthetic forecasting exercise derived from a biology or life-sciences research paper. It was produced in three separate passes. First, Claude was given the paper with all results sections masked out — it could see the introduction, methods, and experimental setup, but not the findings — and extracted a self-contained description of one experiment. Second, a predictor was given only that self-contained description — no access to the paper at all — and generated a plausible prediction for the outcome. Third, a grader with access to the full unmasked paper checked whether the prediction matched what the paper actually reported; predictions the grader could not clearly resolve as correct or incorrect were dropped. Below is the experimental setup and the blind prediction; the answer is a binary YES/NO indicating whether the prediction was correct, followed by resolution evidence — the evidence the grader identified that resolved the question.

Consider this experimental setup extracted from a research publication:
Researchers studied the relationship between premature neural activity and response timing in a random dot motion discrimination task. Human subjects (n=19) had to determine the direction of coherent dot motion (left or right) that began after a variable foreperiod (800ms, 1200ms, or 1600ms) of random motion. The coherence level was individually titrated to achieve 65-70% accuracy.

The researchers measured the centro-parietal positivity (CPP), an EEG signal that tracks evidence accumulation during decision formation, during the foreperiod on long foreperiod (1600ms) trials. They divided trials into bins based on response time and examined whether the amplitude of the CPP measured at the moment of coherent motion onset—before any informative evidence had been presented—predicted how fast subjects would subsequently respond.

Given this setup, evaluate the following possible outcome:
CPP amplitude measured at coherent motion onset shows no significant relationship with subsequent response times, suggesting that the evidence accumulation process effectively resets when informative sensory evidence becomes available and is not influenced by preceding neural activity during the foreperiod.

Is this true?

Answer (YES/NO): NO